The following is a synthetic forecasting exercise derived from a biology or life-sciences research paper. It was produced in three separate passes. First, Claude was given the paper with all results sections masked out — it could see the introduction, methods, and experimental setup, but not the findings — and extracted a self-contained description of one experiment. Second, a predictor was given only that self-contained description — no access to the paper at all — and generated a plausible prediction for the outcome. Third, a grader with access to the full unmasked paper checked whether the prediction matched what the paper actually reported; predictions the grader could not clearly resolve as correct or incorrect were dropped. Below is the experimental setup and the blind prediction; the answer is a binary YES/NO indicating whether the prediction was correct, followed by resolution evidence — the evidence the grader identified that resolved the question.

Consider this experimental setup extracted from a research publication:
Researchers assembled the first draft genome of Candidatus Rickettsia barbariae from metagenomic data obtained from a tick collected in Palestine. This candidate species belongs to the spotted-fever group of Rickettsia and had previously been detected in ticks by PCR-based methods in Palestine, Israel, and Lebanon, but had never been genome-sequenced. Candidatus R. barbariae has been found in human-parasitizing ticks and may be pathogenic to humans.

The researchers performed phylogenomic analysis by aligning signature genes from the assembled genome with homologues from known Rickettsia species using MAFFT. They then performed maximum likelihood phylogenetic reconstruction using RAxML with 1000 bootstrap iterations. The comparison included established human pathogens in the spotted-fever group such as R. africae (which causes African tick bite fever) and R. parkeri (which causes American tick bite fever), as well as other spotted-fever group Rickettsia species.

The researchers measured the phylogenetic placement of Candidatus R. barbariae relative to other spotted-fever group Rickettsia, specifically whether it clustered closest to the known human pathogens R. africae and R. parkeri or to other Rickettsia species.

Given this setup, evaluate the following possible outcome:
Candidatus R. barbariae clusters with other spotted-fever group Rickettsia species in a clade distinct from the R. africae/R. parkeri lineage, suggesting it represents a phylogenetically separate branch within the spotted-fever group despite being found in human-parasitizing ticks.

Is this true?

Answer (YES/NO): NO